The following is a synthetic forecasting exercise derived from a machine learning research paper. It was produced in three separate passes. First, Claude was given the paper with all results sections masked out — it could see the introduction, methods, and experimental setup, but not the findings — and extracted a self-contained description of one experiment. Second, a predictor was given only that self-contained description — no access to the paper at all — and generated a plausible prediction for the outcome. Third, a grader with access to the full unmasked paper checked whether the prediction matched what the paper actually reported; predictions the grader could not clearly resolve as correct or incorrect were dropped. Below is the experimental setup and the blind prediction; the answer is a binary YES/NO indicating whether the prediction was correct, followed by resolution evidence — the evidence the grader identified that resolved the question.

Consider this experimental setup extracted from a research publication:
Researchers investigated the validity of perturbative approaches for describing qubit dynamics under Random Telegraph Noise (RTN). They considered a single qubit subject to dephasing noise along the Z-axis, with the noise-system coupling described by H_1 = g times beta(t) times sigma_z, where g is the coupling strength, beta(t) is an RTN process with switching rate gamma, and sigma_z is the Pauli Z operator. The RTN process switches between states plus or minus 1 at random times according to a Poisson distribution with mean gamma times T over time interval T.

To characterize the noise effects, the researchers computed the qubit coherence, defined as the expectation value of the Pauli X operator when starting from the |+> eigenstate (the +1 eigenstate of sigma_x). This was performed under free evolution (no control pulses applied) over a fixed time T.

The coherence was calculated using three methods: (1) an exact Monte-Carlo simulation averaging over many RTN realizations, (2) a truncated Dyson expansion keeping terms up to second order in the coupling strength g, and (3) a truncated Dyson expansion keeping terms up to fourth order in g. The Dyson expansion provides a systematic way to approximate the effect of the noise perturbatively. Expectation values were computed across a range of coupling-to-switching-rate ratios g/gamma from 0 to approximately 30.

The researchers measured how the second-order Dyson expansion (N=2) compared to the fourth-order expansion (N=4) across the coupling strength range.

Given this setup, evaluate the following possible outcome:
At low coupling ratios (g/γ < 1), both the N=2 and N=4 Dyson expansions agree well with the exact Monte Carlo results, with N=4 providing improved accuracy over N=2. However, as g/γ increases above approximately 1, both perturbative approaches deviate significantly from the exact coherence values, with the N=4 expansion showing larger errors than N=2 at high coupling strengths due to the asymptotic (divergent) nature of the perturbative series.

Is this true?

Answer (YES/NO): NO